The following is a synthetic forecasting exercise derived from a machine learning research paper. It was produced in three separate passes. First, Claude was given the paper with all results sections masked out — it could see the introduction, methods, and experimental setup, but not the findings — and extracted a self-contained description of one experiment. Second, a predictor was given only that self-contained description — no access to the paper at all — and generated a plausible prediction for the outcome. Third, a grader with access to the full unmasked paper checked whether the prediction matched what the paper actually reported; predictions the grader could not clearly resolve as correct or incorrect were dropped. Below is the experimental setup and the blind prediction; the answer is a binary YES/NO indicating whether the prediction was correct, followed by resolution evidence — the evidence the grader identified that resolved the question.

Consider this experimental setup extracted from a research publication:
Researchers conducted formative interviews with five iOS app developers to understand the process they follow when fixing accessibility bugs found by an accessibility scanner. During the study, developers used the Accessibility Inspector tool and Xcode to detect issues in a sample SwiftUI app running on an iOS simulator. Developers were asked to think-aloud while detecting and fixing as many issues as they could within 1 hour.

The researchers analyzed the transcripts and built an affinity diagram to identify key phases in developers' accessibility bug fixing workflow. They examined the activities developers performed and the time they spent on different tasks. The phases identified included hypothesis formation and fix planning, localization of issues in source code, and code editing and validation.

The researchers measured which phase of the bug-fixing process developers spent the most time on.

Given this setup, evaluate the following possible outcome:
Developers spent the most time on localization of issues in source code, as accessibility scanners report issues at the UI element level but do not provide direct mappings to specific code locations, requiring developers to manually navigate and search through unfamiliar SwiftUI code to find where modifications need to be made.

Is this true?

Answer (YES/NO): YES